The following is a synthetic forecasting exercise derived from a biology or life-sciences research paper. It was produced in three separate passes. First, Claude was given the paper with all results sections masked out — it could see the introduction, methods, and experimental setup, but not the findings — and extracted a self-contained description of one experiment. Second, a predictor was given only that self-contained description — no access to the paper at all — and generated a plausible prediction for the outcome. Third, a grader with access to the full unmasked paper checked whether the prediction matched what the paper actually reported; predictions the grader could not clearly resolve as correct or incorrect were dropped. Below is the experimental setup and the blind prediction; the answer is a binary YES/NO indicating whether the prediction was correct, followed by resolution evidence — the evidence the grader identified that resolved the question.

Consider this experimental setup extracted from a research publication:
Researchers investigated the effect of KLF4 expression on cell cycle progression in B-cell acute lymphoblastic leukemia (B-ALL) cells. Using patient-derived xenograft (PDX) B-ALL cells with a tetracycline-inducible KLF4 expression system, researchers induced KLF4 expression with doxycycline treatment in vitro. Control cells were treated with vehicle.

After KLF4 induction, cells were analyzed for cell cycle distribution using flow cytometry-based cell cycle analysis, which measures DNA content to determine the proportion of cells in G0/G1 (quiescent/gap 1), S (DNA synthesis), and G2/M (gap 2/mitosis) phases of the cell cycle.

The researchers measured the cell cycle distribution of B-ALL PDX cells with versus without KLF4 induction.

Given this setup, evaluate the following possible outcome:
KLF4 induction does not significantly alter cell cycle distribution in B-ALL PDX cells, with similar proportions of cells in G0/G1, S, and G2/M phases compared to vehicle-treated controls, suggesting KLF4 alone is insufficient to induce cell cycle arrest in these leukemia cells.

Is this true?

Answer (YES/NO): NO